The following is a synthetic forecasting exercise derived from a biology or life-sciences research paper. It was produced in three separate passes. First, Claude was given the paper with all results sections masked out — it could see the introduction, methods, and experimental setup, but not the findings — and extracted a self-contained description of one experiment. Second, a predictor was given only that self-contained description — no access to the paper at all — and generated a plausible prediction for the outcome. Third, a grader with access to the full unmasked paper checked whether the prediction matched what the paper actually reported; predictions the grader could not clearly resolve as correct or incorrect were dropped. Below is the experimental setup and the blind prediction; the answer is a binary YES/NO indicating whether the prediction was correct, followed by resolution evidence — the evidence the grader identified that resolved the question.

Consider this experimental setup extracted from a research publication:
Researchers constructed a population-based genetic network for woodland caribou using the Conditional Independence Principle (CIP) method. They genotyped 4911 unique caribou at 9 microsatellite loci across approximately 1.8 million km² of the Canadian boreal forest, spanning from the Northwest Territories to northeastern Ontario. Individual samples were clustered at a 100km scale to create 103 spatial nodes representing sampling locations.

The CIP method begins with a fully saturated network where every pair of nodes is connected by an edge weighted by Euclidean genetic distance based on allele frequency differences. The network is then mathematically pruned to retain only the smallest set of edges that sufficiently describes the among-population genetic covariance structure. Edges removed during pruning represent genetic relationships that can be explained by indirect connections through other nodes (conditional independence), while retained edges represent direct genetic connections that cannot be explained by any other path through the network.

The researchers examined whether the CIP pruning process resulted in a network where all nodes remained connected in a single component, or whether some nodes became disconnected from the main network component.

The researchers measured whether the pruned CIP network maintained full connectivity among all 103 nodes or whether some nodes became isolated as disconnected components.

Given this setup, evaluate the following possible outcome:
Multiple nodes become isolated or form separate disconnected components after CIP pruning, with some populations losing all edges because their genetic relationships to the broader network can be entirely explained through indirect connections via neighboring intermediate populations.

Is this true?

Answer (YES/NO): NO